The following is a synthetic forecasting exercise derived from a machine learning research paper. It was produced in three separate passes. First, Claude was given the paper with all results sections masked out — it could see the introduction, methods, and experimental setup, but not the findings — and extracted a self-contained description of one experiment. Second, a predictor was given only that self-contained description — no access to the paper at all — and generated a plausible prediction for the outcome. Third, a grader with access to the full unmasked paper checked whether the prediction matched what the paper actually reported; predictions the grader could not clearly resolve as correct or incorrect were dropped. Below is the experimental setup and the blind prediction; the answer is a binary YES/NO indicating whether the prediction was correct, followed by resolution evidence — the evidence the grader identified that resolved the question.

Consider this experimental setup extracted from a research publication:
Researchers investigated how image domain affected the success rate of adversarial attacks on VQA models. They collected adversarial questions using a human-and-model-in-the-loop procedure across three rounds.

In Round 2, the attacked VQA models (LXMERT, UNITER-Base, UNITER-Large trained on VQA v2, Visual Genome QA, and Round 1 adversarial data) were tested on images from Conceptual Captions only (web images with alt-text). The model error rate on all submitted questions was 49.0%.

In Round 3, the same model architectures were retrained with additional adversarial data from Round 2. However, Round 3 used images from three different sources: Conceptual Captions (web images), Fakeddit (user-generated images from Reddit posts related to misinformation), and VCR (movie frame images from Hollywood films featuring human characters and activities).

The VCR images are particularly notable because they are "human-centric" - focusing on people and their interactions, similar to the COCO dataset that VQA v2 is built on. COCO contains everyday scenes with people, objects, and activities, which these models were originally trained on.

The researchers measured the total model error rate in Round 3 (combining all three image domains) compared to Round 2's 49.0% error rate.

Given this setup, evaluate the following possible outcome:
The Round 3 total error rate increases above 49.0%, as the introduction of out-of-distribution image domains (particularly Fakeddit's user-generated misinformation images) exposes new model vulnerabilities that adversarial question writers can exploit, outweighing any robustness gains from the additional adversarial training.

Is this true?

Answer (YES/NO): NO